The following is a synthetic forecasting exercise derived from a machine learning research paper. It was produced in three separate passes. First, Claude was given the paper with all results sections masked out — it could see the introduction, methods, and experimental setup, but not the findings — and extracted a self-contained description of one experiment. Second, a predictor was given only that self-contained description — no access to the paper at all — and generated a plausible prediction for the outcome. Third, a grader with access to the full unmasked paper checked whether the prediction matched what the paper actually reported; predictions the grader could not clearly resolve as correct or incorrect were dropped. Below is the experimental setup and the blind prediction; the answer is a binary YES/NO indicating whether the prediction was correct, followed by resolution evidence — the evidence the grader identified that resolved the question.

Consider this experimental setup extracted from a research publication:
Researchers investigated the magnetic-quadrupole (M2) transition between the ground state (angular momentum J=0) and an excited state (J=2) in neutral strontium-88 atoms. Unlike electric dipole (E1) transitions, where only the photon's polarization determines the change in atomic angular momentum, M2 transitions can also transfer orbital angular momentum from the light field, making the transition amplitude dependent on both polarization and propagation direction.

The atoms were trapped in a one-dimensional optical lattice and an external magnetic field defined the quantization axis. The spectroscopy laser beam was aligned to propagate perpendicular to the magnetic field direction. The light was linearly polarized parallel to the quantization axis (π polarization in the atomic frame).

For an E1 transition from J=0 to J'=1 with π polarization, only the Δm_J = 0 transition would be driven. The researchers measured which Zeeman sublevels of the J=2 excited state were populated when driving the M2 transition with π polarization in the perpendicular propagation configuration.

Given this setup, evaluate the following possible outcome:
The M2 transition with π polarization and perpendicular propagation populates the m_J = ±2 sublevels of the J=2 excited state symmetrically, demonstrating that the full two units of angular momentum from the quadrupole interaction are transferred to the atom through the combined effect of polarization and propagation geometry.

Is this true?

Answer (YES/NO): YES